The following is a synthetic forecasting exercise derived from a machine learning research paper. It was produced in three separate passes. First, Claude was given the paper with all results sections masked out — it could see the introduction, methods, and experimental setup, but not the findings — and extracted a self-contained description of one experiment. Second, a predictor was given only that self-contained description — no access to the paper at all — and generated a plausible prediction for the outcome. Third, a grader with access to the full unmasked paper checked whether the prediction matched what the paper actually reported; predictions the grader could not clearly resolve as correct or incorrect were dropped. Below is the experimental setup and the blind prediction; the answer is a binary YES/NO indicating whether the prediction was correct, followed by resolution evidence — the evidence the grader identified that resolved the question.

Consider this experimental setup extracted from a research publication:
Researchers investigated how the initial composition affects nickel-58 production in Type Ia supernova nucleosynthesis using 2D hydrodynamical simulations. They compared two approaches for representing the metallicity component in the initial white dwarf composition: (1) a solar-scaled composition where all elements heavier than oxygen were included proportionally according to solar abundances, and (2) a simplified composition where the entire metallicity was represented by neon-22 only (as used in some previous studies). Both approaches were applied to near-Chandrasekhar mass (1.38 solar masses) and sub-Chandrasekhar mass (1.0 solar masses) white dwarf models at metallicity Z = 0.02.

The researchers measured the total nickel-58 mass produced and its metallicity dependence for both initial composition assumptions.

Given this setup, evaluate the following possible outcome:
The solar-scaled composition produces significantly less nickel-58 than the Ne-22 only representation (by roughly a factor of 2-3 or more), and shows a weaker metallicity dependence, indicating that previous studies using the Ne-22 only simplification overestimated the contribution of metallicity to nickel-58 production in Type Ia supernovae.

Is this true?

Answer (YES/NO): YES